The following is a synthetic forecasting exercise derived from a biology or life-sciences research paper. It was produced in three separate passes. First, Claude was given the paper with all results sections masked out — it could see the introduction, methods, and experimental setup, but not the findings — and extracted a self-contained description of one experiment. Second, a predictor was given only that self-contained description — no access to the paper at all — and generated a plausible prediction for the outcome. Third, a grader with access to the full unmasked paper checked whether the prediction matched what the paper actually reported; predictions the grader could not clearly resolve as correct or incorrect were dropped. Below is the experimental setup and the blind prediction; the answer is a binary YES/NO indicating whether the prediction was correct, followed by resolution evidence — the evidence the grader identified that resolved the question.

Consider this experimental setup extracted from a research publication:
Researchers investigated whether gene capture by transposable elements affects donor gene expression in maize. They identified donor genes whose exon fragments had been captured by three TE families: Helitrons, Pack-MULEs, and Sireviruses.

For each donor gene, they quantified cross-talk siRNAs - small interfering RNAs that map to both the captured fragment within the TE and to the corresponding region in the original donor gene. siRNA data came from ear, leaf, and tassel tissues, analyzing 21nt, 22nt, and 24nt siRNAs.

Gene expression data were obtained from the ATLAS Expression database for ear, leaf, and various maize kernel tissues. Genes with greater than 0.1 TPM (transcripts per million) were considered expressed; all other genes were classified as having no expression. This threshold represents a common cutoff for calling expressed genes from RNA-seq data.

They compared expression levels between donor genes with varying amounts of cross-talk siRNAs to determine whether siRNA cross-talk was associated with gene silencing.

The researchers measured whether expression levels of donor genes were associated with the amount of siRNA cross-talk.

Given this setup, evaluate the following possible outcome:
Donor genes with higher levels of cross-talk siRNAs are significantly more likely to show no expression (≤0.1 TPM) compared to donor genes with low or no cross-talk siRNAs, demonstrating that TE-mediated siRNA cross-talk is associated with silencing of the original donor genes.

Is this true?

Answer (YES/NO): NO